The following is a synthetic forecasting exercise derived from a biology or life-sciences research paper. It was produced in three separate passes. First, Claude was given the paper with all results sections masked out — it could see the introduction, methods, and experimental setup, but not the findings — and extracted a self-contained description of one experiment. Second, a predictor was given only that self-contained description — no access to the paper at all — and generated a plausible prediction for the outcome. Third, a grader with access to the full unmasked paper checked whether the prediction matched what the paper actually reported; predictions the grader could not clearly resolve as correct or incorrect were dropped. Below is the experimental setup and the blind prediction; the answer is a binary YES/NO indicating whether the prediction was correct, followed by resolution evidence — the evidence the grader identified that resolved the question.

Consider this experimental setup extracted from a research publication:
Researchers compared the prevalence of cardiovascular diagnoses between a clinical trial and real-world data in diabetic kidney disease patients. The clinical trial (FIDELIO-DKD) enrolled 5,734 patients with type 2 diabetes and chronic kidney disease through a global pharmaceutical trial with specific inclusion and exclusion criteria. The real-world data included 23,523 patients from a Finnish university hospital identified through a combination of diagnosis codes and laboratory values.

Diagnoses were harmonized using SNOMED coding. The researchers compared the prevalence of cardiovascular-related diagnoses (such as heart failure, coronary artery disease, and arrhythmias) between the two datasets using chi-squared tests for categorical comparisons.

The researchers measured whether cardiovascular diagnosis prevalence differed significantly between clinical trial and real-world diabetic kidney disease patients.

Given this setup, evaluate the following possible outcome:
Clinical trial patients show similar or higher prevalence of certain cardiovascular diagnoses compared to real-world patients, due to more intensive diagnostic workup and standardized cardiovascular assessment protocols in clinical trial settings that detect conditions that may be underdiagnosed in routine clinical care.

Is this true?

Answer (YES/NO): NO